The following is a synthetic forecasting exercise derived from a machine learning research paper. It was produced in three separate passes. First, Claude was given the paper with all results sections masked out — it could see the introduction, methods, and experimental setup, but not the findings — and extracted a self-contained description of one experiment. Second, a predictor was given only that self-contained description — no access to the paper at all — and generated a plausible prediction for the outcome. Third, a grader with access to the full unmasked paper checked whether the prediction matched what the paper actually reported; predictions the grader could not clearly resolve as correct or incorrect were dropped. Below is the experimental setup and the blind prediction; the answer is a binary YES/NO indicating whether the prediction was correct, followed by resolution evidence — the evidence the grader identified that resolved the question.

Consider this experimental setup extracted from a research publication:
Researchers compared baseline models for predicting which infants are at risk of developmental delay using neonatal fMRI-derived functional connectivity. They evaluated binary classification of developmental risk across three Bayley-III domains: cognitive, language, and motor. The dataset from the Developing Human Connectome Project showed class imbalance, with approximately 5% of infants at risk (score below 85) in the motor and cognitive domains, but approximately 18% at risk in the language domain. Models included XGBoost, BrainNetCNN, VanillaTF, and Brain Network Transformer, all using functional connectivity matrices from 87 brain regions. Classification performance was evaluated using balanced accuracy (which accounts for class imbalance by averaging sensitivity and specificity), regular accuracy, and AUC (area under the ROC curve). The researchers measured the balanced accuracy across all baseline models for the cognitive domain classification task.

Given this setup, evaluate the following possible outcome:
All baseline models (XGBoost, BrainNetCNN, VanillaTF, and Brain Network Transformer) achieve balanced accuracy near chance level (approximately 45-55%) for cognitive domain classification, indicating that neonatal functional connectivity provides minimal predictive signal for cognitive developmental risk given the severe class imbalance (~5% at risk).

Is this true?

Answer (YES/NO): YES